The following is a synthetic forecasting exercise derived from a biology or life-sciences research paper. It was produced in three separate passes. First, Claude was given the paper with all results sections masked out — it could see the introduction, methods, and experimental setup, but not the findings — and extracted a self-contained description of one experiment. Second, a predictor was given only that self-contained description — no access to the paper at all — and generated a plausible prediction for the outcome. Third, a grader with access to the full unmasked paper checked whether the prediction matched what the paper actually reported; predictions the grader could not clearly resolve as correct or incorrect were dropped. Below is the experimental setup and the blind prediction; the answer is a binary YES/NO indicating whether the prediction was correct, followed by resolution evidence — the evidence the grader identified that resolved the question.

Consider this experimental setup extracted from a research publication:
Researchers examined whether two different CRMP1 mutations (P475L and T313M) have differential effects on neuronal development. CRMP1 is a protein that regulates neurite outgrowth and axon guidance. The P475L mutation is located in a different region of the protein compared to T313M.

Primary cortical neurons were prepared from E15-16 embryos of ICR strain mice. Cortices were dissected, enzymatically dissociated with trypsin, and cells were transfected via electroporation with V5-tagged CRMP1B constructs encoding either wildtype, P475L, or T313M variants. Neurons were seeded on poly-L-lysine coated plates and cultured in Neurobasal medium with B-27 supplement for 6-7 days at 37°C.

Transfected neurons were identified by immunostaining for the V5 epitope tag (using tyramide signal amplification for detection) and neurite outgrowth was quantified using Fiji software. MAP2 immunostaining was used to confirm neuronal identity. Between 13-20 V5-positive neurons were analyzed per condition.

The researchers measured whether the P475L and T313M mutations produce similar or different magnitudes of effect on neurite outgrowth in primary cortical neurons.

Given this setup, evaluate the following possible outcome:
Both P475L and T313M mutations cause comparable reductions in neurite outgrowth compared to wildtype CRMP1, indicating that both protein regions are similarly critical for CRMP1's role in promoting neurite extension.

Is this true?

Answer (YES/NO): YES